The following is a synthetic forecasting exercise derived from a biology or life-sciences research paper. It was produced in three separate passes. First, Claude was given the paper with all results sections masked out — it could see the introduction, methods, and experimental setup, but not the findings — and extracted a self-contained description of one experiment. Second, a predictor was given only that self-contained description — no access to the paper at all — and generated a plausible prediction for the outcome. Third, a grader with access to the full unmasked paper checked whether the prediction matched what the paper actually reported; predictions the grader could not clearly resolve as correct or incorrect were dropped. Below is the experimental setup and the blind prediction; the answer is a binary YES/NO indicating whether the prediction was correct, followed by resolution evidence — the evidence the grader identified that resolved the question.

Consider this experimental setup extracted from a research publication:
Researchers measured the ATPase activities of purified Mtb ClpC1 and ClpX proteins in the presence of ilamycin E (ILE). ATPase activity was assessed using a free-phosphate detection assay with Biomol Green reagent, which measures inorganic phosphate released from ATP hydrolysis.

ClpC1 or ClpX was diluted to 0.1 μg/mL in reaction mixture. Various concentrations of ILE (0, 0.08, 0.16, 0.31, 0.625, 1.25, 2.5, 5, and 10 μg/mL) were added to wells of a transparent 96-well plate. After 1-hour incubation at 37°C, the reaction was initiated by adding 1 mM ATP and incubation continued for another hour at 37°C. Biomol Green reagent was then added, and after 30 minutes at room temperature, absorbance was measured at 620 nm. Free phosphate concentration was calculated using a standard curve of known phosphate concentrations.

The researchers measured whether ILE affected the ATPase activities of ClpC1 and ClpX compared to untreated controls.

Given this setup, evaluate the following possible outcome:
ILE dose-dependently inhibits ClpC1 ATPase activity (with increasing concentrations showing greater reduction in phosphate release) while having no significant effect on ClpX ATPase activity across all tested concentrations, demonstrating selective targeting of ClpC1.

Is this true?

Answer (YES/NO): NO